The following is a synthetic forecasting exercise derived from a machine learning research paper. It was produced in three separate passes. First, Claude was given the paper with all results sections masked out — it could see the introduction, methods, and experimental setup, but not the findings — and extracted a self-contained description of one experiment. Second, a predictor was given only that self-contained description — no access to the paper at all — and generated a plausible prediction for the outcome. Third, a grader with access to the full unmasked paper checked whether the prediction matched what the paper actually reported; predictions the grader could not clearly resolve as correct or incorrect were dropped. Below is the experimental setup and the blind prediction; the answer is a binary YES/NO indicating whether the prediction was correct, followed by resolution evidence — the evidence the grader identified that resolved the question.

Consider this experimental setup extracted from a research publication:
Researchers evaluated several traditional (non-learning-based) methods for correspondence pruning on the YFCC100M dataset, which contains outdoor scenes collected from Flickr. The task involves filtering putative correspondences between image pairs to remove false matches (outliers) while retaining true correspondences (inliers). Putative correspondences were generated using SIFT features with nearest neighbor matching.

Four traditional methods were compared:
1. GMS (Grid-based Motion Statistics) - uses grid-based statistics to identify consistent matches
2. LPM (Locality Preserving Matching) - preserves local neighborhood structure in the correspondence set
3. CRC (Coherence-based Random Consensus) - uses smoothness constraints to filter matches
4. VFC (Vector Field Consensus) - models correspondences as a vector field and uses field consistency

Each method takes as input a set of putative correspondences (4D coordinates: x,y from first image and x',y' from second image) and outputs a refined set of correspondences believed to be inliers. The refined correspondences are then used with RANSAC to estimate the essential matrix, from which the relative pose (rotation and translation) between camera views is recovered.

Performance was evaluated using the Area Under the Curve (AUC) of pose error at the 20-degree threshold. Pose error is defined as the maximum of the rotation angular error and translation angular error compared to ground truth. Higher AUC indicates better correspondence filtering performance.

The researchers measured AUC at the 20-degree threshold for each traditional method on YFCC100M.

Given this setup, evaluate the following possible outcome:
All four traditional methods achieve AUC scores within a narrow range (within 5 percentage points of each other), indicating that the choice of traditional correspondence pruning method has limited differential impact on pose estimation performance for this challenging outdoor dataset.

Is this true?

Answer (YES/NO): NO